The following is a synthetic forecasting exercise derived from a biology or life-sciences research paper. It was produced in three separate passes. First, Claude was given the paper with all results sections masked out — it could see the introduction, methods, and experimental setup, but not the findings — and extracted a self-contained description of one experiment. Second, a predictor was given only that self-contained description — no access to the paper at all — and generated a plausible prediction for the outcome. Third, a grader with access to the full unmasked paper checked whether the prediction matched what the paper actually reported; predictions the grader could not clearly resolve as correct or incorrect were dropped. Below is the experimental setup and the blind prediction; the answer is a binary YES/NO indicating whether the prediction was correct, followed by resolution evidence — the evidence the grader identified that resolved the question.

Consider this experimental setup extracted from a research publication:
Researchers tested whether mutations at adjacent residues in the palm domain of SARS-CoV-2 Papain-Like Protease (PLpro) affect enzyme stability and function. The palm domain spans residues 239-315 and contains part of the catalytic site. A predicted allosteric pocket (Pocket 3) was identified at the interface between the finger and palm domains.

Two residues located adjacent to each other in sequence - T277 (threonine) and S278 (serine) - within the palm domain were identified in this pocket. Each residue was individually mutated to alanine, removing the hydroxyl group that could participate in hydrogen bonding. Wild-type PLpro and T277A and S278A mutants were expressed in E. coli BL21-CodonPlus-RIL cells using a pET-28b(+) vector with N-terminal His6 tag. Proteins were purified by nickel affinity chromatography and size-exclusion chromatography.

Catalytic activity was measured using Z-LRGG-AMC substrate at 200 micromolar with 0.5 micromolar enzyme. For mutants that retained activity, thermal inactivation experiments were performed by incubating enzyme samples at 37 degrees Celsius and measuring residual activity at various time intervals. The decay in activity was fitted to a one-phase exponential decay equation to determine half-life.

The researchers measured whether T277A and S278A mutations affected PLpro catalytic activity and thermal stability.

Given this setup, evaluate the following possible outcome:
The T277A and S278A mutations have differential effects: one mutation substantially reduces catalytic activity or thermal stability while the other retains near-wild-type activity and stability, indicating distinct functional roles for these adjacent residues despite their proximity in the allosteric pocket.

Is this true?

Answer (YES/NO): NO